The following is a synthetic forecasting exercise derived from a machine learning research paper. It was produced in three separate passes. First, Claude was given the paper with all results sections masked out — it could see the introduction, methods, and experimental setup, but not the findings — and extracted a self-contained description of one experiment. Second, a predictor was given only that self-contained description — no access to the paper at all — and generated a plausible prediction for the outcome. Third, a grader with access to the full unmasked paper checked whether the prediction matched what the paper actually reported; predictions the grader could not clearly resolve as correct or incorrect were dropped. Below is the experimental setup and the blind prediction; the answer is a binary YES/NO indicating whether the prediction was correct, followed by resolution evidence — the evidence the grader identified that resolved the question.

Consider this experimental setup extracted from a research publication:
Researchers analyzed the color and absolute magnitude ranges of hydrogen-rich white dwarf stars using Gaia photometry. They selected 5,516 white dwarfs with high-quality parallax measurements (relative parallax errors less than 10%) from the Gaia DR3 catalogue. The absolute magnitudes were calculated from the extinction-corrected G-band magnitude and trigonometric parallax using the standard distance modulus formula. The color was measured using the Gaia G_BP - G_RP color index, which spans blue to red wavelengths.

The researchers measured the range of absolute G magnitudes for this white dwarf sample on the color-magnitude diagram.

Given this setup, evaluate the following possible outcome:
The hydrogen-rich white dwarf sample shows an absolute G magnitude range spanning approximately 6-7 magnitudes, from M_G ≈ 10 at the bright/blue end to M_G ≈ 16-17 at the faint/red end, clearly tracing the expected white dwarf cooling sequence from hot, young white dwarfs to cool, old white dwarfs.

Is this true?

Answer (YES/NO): NO